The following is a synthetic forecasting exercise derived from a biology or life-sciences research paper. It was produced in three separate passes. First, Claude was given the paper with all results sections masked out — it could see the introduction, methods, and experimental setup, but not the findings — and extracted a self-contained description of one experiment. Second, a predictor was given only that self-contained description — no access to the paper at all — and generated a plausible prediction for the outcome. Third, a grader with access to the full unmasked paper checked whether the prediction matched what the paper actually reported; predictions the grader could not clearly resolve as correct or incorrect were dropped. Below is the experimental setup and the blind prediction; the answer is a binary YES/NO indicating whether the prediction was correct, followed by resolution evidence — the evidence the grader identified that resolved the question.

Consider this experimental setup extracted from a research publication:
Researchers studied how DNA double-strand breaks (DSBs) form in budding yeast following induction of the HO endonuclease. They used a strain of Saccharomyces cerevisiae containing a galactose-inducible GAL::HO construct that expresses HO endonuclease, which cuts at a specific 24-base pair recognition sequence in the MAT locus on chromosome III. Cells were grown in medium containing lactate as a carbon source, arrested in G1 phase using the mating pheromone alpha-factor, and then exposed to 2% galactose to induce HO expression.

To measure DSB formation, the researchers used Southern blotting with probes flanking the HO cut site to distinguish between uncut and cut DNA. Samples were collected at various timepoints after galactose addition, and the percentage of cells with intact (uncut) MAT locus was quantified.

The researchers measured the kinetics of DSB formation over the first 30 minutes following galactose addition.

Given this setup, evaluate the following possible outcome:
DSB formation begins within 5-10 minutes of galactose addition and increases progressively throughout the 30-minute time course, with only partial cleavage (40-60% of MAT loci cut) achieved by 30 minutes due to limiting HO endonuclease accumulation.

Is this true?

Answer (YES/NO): NO